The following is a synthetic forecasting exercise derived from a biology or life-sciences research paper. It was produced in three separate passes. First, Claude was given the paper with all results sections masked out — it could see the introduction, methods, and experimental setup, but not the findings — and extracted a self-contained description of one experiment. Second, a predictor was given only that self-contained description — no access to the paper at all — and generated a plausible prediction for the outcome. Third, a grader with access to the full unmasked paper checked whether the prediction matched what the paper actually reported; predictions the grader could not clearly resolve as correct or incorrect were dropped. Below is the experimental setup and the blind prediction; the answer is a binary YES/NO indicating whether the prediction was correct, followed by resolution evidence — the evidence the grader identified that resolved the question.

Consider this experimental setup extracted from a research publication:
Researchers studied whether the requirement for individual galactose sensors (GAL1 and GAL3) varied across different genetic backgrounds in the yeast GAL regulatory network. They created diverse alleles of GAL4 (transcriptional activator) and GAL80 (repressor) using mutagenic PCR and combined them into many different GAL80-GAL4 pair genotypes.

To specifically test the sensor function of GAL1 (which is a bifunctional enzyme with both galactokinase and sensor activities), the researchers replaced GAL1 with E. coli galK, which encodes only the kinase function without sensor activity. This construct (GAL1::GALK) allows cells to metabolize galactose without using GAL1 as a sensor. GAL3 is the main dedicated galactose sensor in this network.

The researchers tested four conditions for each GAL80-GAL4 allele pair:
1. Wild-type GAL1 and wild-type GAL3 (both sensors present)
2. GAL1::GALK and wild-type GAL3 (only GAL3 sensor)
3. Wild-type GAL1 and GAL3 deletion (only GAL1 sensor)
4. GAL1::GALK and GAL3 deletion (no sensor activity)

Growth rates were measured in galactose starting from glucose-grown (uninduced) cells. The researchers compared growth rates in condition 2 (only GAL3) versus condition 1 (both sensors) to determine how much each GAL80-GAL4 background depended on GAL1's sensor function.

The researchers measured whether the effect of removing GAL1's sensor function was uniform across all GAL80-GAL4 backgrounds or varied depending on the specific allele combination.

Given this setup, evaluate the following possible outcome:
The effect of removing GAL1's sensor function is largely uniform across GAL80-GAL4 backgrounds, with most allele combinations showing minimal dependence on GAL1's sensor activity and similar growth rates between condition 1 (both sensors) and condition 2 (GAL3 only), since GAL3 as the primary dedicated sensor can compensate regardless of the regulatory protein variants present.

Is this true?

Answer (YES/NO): NO